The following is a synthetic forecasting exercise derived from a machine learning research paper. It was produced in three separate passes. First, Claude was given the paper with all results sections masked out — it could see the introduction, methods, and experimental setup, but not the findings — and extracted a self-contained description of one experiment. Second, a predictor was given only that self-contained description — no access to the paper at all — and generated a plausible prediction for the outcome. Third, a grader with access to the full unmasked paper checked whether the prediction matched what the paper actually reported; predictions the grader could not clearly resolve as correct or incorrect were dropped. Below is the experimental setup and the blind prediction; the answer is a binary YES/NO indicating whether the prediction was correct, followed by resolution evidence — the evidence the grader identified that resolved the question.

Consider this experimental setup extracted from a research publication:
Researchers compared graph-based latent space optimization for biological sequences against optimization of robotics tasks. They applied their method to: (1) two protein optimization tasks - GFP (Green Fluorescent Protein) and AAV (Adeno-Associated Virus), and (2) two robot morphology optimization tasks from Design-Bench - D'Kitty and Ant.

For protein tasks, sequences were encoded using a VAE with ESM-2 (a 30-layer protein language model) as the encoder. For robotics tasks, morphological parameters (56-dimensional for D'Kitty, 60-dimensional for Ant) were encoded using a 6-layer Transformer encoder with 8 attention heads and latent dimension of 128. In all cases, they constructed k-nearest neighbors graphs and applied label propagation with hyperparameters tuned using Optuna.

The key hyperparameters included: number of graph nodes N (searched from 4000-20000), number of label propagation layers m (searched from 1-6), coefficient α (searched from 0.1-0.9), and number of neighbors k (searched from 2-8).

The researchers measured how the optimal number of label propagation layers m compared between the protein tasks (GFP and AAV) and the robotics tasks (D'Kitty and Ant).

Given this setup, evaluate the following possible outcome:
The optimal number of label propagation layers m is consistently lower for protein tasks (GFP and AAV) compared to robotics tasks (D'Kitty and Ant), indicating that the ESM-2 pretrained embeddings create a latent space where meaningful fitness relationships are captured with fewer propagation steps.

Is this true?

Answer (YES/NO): NO